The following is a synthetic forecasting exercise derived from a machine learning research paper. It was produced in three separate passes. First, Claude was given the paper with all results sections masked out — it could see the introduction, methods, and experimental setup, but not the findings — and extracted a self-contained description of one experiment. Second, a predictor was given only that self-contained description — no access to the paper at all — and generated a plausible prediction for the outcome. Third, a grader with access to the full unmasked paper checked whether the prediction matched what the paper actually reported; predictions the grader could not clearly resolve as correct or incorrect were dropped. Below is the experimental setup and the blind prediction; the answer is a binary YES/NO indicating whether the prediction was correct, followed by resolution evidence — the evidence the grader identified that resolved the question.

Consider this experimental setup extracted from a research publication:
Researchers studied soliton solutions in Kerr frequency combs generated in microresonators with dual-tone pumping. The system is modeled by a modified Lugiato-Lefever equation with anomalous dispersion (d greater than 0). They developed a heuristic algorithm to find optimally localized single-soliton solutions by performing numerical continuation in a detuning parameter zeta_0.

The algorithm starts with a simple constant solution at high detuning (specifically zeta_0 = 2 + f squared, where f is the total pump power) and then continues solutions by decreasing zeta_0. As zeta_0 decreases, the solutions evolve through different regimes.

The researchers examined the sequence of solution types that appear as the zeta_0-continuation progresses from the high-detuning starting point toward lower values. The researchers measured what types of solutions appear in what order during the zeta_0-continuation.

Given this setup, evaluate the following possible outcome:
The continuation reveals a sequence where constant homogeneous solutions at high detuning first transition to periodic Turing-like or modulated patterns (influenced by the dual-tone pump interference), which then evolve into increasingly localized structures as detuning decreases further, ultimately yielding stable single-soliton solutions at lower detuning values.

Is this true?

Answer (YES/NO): NO